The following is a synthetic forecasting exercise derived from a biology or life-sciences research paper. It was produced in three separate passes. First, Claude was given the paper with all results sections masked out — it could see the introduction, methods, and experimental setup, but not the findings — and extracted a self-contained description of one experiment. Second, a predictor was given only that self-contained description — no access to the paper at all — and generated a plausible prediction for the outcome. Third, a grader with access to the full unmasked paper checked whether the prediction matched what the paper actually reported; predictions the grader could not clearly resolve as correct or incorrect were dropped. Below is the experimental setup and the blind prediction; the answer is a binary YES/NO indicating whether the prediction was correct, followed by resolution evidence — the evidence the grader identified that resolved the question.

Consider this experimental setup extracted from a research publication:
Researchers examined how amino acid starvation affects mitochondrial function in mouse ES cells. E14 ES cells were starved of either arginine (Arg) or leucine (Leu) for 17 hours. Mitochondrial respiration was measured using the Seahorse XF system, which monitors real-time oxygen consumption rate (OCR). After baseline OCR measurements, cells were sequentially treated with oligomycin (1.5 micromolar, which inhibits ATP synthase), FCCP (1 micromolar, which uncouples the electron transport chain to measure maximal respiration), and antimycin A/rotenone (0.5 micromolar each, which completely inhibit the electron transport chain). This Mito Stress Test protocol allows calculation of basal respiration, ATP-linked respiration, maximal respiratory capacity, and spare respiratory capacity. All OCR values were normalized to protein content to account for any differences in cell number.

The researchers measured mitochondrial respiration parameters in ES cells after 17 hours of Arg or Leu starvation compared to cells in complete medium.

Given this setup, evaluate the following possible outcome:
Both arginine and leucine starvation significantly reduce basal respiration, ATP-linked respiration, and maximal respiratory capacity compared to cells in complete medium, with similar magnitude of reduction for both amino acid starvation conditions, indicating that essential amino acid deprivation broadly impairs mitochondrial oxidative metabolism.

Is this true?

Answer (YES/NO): YES